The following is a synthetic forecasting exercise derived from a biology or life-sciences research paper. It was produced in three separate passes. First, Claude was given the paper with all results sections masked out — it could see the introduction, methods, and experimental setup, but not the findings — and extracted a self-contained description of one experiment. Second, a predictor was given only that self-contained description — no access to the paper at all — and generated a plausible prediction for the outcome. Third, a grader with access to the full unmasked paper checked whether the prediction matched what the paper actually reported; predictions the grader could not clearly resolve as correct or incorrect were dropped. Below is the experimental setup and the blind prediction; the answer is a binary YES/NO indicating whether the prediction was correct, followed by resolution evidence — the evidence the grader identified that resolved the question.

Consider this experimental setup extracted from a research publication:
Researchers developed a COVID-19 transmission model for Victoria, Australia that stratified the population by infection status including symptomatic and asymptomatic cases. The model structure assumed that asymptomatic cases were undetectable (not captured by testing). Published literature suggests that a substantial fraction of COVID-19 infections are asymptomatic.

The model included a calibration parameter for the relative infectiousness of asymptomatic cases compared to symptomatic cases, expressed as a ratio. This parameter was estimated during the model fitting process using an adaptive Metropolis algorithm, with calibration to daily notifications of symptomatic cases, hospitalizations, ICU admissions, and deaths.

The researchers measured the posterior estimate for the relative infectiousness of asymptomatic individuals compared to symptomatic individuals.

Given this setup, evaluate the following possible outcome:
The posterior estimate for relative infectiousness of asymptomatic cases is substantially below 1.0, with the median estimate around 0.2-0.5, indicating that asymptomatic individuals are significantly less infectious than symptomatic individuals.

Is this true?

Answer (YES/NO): YES